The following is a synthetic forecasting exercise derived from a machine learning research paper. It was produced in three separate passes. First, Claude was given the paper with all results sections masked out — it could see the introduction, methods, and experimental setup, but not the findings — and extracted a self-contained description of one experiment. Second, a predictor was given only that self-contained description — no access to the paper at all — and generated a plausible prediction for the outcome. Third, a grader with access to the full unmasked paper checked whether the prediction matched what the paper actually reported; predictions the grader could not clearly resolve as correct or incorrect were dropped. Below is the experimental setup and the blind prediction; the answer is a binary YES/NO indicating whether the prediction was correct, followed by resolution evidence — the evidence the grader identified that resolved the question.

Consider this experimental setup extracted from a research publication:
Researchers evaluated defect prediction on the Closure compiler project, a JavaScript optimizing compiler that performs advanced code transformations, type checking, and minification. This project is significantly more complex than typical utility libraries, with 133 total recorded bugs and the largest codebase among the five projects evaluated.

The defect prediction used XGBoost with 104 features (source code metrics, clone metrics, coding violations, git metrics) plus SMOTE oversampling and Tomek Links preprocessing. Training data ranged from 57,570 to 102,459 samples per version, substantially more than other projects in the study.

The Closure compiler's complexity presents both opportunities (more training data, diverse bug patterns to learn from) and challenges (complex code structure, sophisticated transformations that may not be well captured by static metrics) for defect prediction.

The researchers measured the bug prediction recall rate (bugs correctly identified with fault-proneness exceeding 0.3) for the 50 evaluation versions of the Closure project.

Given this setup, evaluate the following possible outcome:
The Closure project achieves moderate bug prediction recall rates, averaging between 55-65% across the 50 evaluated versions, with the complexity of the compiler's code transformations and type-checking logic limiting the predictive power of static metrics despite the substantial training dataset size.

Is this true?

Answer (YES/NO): NO